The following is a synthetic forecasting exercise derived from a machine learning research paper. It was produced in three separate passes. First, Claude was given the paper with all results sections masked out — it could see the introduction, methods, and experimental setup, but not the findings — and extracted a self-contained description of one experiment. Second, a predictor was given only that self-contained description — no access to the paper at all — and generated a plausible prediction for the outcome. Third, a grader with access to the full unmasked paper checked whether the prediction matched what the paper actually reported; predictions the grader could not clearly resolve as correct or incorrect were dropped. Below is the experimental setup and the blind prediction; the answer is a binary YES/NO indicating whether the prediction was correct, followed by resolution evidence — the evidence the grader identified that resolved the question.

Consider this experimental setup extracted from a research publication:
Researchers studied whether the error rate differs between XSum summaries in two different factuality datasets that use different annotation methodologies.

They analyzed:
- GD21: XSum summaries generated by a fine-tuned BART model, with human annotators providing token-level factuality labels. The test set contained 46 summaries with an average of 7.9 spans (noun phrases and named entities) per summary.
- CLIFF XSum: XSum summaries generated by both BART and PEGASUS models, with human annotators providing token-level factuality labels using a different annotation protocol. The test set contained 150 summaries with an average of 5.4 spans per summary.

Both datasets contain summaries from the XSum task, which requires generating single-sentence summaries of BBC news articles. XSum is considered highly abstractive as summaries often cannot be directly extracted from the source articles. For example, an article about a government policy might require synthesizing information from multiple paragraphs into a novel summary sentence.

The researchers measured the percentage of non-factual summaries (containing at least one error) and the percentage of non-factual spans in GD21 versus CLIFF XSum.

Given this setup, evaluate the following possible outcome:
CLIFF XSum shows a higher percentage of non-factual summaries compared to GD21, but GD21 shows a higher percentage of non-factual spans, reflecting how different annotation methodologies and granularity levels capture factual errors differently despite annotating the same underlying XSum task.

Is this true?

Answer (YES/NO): NO